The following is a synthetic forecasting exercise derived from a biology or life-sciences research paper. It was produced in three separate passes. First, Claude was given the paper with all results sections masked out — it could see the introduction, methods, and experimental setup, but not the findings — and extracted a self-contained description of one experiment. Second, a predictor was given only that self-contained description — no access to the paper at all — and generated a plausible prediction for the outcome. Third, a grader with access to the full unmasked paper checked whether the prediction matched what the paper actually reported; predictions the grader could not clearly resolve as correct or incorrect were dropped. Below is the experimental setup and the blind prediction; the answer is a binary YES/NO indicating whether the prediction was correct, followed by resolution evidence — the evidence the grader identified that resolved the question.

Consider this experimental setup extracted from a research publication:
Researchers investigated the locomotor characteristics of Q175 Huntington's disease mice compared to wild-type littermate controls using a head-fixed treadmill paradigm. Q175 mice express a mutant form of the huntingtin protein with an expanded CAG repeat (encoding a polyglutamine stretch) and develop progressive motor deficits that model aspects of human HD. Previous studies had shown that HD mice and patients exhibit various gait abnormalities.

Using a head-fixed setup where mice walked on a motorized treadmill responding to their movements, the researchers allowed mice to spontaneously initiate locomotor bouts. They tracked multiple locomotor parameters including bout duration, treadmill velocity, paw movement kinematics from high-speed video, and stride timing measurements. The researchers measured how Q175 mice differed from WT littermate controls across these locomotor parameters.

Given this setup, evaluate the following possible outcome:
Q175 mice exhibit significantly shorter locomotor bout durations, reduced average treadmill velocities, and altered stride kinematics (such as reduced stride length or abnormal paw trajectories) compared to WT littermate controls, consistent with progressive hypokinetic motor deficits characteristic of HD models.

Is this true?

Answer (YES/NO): NO